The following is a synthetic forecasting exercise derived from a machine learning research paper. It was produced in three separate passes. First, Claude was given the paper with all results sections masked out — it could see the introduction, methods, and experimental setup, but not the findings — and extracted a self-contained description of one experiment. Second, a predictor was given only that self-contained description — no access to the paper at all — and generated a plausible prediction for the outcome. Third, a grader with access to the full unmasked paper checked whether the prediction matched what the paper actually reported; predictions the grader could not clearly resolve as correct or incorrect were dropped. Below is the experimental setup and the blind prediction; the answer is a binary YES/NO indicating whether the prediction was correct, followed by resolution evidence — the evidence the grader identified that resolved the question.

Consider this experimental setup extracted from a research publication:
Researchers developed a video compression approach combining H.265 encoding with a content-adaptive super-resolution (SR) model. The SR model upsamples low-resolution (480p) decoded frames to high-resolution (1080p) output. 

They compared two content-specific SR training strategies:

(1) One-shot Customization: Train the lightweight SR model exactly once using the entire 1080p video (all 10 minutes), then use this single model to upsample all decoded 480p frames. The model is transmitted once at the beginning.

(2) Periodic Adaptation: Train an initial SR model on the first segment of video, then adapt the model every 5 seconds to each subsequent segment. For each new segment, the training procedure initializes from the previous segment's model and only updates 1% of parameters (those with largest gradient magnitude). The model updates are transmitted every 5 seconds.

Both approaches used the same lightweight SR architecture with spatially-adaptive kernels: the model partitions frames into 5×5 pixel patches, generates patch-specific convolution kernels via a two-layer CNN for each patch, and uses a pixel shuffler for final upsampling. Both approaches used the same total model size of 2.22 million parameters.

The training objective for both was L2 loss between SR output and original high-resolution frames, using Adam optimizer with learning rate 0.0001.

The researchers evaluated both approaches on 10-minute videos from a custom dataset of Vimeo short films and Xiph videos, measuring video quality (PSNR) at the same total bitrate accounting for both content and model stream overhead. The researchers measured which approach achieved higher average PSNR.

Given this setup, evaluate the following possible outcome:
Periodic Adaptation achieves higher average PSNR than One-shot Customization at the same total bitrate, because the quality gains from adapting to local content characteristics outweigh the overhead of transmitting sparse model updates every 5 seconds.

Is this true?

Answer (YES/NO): YES